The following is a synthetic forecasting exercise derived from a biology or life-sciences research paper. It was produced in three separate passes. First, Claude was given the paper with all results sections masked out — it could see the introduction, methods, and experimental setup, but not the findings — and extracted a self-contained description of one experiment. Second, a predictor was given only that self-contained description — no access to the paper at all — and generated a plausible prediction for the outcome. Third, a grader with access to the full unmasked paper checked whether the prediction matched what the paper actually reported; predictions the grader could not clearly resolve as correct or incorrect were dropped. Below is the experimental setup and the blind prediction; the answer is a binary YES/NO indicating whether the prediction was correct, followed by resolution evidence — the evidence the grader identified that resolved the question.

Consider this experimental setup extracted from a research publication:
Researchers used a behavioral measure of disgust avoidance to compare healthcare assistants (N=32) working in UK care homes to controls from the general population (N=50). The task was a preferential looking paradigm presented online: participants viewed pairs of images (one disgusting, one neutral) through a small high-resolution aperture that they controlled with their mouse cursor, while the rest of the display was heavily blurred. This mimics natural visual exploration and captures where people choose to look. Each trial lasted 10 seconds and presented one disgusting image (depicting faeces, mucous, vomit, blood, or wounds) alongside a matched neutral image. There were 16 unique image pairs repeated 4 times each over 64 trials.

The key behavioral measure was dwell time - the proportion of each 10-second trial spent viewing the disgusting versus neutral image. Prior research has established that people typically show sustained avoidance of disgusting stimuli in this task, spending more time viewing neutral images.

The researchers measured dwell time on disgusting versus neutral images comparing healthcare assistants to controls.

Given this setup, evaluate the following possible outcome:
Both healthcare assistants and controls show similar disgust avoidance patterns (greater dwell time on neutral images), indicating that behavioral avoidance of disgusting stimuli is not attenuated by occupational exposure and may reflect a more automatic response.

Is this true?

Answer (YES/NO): NO